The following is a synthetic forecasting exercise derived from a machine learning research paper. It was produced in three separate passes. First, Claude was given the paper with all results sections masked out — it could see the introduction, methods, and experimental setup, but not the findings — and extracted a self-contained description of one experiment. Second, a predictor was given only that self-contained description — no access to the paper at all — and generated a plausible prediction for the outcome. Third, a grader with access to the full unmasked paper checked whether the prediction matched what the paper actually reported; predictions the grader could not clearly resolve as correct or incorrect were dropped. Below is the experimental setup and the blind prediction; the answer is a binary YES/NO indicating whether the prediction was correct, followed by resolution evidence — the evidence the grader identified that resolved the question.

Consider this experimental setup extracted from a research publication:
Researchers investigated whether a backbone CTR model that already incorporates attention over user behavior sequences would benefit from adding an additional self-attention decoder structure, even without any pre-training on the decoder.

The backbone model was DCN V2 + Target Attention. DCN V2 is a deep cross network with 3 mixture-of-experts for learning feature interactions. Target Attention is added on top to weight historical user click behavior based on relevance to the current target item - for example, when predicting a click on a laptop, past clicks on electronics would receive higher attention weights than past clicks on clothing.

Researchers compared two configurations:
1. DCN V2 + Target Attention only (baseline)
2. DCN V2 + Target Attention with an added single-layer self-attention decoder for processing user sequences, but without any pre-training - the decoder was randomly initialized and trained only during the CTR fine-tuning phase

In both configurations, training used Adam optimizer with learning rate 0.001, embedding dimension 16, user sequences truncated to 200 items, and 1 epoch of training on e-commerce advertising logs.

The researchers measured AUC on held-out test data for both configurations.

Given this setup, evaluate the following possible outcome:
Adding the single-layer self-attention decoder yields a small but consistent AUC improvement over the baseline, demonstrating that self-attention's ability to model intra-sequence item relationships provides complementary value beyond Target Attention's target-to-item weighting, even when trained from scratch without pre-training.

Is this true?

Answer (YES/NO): YES